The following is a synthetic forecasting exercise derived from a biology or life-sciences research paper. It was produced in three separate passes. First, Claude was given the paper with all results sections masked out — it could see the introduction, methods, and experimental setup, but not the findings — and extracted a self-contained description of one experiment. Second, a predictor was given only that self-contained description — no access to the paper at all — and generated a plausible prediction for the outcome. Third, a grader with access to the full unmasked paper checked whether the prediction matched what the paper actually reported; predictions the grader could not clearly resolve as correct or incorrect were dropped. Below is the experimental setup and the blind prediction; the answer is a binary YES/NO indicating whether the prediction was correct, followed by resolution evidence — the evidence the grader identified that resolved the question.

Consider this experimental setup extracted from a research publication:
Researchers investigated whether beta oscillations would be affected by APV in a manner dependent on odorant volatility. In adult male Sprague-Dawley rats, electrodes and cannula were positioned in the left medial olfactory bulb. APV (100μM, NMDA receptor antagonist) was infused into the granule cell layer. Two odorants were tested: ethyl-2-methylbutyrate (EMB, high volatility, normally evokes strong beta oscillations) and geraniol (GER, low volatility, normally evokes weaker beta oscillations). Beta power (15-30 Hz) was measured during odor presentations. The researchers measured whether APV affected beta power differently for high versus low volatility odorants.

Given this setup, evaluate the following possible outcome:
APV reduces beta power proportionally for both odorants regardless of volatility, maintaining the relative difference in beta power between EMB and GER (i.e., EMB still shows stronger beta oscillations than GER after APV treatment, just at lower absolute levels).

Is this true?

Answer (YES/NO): NO